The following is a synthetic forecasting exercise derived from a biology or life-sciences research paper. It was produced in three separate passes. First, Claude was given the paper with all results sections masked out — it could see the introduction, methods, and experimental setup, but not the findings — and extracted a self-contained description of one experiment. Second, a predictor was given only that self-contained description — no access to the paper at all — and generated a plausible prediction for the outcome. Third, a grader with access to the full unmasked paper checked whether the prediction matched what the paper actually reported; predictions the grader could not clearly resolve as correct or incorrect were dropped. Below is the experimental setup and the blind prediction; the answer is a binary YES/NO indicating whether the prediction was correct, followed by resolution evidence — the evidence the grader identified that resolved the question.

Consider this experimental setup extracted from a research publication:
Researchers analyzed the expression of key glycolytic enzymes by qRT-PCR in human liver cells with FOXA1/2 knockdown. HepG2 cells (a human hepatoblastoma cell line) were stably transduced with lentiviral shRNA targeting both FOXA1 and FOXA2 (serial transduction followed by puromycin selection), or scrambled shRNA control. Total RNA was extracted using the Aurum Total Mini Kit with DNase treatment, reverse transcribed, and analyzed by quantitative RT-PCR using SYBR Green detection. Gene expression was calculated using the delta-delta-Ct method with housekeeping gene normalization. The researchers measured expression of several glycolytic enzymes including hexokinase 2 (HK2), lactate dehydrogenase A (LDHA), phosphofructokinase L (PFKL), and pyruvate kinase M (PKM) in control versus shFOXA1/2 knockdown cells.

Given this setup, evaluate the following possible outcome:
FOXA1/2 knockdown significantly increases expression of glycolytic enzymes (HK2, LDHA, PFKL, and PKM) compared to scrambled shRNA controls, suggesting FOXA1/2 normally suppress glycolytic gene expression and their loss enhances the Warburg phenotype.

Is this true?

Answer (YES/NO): NO